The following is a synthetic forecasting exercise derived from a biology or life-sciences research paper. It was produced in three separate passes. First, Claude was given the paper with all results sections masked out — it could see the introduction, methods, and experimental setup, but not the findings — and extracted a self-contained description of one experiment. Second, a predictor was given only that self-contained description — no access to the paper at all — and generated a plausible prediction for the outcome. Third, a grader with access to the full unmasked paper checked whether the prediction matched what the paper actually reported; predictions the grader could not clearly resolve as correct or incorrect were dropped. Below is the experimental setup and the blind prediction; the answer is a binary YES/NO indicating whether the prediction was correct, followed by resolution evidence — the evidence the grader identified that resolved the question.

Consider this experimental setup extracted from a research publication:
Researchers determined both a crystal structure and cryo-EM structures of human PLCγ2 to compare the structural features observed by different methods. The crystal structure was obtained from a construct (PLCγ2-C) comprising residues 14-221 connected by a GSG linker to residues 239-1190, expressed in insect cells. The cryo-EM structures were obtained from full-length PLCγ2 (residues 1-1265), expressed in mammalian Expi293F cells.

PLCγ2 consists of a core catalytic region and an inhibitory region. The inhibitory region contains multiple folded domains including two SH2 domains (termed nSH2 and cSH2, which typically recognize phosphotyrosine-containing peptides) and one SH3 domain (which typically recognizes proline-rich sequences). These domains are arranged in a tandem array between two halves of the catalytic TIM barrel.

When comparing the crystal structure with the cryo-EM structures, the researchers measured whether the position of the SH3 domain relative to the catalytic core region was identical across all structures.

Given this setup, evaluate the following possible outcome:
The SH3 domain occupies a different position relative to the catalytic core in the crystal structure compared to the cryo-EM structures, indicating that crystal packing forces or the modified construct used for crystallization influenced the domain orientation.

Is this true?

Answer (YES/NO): NO